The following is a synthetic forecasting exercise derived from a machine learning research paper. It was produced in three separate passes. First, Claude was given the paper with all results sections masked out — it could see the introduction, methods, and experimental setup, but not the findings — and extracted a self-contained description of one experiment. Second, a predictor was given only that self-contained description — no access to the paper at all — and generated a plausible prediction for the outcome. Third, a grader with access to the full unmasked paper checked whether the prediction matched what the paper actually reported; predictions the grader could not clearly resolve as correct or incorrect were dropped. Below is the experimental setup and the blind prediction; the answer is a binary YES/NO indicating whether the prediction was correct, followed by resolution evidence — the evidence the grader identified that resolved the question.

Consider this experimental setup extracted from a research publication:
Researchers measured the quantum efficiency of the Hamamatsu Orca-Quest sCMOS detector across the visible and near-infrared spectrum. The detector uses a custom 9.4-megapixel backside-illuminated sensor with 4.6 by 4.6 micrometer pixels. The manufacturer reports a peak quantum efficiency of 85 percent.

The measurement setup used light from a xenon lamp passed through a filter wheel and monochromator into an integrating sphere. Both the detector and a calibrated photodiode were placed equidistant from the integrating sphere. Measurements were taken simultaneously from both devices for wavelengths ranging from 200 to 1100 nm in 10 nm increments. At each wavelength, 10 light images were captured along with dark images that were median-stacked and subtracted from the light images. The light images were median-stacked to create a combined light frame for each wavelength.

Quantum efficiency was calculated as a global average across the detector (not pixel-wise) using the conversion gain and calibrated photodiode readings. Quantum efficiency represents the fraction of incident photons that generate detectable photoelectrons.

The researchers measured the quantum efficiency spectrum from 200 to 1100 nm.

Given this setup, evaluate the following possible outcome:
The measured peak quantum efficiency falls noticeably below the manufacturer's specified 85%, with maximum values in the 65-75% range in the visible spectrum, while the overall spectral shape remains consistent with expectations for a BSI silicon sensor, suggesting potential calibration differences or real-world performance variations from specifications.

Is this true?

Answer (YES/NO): NO